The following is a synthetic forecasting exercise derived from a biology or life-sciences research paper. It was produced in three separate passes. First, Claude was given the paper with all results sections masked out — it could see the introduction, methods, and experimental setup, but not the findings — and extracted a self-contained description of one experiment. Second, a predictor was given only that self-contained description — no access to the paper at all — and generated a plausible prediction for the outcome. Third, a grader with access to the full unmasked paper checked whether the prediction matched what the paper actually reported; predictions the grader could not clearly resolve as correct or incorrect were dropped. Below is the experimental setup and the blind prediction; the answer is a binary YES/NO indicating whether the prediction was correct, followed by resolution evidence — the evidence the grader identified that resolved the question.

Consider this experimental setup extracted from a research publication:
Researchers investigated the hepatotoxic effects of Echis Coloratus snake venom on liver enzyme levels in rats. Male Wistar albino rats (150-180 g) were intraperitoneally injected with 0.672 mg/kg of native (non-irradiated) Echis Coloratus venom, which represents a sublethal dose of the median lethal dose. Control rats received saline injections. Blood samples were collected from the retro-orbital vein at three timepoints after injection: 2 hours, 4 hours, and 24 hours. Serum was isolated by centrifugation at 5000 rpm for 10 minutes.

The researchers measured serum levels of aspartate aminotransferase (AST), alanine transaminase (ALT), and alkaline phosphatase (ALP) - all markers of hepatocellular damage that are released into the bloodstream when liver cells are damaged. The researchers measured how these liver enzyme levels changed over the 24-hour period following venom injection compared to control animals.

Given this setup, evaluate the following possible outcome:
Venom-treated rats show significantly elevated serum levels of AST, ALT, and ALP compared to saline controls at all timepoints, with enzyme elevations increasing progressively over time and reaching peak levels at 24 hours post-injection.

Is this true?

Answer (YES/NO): NO